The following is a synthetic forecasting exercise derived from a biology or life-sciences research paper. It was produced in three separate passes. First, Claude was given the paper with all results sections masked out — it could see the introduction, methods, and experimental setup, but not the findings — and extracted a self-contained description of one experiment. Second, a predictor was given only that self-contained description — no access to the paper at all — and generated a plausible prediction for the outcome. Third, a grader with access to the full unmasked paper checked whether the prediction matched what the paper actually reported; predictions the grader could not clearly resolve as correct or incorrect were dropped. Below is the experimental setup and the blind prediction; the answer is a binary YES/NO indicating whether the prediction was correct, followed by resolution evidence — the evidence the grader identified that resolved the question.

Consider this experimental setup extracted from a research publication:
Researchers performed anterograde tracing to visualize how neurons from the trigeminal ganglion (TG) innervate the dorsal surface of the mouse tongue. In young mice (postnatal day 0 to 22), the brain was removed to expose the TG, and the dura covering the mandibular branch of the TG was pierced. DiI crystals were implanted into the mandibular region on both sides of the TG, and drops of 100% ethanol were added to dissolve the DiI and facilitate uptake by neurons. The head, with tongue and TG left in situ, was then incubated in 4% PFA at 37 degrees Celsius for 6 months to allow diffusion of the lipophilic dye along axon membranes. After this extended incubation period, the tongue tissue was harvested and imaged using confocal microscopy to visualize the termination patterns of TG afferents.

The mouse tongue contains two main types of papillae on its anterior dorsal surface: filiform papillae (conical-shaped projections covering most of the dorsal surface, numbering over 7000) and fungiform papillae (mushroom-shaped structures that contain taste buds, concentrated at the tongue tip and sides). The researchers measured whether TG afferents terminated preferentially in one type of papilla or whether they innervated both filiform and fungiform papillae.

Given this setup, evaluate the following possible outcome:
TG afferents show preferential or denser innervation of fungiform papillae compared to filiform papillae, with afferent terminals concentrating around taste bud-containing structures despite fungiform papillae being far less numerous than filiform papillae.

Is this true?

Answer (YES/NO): YES